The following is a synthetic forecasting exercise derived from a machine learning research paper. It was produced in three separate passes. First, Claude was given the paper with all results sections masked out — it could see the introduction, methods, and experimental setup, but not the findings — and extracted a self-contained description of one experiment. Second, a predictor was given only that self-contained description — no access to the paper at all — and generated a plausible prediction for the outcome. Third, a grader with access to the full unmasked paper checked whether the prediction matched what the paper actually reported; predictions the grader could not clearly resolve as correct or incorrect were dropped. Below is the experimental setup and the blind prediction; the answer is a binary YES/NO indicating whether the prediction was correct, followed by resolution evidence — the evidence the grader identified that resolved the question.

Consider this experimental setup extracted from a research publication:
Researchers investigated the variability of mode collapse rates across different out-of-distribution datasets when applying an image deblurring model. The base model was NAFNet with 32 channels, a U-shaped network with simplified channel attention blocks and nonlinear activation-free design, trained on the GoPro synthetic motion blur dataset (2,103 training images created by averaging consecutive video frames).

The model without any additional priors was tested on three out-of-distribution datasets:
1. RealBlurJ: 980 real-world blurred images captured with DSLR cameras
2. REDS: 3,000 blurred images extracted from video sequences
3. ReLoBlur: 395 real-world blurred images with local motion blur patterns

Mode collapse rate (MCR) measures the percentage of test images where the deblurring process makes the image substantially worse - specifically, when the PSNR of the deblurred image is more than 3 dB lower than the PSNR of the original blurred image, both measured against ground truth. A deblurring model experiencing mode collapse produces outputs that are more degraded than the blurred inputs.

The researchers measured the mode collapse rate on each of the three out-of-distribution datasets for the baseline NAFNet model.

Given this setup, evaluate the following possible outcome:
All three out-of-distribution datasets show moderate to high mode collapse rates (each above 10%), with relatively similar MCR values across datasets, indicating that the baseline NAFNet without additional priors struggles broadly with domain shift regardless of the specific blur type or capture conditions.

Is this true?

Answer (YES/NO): NO